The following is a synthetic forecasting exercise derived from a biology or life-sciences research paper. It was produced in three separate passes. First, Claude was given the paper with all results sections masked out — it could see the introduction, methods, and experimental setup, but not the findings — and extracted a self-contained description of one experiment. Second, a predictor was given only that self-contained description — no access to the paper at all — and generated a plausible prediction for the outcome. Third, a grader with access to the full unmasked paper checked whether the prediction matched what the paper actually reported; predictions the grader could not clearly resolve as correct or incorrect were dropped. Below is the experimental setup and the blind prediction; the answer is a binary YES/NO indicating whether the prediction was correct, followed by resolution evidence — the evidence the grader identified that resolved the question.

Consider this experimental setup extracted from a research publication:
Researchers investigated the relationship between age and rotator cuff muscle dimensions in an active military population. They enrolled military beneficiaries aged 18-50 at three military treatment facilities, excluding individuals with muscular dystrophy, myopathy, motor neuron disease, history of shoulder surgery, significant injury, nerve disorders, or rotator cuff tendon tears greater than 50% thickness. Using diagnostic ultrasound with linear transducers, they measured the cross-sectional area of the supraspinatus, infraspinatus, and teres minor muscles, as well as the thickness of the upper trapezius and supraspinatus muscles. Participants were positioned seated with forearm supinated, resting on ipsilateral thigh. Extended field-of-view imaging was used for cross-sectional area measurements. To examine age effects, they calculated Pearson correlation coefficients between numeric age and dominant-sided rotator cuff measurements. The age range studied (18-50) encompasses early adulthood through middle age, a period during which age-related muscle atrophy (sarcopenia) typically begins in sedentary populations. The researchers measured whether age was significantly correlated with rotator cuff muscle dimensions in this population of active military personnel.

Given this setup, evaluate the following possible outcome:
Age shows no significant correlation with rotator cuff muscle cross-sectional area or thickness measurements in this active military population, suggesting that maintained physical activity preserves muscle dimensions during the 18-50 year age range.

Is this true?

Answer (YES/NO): YES